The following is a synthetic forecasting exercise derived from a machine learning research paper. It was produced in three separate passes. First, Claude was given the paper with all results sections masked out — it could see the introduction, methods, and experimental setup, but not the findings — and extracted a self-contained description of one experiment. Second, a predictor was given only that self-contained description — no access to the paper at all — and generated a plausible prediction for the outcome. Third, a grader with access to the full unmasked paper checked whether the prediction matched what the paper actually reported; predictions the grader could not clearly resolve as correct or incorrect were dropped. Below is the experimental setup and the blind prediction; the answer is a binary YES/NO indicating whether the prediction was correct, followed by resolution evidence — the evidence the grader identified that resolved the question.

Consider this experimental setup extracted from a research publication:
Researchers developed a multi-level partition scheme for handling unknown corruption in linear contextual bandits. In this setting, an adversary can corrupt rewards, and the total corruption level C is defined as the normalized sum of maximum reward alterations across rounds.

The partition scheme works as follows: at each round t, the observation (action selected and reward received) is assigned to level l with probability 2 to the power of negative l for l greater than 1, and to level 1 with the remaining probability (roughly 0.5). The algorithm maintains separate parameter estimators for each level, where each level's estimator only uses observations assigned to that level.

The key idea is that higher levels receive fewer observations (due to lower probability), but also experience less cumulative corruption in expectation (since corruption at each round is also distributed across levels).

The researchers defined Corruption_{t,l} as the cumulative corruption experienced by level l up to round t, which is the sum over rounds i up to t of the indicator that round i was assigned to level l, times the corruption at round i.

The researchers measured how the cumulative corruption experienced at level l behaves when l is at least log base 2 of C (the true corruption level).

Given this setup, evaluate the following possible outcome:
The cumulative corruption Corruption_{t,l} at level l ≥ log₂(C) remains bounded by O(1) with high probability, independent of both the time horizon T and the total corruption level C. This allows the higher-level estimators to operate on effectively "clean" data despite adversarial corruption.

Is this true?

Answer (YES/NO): NO